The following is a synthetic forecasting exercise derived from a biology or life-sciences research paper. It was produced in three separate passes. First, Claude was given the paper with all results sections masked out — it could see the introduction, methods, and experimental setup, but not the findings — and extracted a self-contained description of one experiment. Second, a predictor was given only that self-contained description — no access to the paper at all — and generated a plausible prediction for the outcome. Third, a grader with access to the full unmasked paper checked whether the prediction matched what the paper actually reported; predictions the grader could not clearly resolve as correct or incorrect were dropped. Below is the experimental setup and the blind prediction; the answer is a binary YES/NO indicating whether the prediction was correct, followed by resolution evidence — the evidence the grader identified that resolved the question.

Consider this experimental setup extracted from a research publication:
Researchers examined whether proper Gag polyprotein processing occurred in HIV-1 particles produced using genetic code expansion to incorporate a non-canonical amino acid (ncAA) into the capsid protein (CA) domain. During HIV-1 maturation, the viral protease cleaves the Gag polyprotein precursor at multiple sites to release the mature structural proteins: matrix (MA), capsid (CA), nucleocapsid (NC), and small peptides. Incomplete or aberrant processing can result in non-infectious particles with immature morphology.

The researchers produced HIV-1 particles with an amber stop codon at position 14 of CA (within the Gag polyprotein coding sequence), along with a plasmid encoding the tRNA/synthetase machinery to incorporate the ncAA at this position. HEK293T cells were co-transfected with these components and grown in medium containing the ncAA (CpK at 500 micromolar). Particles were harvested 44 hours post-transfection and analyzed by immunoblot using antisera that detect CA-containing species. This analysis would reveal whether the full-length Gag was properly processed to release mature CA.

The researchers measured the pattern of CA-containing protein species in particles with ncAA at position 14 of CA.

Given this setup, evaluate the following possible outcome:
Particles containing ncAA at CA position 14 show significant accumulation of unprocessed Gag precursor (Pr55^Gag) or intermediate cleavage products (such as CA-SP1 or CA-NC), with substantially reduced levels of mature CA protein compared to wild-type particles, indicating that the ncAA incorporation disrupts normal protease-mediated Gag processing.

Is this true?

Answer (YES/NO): NO